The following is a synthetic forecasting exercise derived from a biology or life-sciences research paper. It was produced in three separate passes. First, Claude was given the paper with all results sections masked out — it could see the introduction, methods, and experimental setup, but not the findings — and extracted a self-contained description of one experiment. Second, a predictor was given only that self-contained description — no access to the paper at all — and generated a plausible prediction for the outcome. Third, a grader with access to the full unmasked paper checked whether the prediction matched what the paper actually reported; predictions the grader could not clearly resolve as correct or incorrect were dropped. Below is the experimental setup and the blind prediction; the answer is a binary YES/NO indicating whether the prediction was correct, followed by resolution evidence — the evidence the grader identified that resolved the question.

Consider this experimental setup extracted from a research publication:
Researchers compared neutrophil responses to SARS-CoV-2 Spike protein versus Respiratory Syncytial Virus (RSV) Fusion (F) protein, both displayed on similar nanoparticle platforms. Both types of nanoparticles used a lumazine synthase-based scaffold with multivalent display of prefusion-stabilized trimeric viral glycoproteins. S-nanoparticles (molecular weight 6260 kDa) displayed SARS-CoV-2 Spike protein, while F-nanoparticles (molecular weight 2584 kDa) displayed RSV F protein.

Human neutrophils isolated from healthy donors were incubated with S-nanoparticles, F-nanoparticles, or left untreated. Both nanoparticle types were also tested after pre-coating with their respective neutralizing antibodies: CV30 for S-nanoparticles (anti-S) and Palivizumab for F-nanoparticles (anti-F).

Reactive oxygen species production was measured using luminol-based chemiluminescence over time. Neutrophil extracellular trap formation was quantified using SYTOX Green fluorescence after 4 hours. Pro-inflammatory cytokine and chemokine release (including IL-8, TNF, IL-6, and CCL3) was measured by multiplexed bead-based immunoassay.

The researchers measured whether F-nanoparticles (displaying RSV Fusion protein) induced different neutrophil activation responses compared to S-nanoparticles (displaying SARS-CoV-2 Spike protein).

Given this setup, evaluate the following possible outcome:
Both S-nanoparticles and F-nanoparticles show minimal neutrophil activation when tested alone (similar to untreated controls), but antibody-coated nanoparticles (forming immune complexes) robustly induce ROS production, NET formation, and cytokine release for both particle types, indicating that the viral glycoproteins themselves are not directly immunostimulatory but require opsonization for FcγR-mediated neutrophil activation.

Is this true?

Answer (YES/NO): NO